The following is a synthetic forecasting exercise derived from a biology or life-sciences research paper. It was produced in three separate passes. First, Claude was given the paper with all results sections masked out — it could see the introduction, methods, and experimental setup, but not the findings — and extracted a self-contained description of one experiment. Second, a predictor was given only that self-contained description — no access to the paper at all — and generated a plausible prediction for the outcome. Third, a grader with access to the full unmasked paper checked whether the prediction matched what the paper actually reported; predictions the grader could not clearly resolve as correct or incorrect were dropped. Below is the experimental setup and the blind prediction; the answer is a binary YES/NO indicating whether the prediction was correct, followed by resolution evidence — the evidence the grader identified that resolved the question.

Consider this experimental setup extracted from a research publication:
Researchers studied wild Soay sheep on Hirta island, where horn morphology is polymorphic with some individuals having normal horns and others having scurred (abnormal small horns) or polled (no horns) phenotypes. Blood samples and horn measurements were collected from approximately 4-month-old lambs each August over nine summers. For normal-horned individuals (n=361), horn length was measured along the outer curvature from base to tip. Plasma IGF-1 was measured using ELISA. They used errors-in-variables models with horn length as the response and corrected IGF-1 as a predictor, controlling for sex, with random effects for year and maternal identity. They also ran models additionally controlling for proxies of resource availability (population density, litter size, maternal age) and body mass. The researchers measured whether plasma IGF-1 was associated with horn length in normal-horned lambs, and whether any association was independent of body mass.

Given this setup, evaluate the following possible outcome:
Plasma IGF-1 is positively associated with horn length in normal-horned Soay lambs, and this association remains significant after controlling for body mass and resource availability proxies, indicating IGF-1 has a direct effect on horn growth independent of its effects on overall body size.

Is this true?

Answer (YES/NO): NO